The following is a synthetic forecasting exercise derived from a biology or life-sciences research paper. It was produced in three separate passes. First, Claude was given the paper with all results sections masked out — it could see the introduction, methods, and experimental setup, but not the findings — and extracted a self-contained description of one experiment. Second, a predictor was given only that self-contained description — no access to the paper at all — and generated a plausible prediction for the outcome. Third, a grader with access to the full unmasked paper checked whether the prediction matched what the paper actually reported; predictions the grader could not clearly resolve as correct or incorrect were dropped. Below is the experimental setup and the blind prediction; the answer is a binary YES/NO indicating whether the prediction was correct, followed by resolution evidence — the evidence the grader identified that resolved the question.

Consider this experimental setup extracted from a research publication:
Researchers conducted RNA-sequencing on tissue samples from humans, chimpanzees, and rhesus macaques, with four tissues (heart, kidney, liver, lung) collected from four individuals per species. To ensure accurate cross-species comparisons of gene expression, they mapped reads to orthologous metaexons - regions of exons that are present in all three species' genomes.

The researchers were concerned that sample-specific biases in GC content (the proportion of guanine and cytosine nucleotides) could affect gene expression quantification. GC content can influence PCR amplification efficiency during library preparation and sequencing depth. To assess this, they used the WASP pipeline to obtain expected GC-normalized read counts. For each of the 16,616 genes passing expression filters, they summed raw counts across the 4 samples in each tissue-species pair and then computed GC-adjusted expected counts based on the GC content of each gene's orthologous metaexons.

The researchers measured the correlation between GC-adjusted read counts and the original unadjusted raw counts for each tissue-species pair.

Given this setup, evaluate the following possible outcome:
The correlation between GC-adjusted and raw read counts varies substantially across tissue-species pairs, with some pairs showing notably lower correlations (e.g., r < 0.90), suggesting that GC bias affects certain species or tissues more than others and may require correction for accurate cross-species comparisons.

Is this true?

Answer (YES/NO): NO